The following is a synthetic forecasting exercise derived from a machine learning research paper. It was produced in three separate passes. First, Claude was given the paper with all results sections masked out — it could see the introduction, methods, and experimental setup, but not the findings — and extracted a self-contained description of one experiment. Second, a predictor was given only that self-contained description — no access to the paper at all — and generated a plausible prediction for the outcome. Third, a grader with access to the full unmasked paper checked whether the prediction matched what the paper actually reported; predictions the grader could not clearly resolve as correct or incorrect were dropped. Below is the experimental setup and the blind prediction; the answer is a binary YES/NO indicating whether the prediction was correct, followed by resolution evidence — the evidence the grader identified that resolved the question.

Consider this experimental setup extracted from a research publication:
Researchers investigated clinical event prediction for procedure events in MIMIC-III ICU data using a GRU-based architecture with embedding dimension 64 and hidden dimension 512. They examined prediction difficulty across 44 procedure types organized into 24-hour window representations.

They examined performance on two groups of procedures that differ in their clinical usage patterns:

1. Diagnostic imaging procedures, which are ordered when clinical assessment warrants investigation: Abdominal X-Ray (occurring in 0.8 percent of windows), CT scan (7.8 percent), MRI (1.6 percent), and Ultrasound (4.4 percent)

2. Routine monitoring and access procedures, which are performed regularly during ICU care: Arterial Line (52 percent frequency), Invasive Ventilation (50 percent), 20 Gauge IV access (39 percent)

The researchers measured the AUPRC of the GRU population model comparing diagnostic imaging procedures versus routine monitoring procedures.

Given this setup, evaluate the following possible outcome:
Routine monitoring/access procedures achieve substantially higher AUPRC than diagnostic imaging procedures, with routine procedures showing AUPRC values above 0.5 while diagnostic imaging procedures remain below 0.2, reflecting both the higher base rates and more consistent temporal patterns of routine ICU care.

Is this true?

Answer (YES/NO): YES